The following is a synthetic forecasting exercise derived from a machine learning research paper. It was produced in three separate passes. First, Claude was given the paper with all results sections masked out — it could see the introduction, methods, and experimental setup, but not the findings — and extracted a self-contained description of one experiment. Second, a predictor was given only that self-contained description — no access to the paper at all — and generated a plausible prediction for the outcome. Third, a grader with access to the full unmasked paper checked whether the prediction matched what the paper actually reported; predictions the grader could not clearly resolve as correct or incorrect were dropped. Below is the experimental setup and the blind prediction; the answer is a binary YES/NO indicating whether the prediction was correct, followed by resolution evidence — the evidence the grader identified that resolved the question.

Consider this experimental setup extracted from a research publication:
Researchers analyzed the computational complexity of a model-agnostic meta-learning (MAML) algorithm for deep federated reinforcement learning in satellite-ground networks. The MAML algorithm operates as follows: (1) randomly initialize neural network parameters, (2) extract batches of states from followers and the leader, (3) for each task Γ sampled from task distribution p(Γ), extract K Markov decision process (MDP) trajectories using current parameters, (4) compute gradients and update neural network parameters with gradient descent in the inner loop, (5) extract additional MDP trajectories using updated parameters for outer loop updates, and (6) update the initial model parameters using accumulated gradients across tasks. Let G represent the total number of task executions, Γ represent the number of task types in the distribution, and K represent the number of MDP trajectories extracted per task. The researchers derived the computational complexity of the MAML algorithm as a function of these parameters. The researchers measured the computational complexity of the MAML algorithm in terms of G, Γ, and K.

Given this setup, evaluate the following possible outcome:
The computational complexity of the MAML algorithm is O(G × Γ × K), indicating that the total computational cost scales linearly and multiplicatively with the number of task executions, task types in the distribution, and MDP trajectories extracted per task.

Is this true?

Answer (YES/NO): YES